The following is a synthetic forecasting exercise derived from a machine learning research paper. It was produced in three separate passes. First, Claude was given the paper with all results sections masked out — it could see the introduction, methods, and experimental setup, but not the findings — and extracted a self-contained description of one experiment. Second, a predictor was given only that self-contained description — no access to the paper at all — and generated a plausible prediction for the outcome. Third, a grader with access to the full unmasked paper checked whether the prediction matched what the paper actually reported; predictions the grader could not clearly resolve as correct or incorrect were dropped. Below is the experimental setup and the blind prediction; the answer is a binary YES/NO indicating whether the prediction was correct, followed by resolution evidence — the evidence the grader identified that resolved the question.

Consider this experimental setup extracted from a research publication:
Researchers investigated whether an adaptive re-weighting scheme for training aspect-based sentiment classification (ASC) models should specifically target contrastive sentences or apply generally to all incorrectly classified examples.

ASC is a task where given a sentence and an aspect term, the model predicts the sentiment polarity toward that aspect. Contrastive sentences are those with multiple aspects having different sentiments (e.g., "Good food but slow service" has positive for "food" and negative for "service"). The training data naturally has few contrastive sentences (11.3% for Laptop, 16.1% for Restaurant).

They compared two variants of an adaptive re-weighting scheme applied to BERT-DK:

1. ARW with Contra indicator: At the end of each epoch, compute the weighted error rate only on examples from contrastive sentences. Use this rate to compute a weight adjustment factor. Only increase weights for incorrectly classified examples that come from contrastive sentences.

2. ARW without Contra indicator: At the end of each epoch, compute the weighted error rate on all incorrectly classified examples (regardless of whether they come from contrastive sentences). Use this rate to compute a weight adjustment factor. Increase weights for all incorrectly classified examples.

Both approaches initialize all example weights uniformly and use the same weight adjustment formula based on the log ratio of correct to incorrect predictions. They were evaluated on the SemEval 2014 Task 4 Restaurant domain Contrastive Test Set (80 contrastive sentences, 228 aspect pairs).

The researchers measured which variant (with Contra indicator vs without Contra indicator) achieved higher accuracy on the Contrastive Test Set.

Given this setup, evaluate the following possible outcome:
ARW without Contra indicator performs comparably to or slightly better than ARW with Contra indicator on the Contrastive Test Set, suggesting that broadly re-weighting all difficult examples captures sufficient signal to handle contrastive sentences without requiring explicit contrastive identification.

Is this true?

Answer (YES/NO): NO